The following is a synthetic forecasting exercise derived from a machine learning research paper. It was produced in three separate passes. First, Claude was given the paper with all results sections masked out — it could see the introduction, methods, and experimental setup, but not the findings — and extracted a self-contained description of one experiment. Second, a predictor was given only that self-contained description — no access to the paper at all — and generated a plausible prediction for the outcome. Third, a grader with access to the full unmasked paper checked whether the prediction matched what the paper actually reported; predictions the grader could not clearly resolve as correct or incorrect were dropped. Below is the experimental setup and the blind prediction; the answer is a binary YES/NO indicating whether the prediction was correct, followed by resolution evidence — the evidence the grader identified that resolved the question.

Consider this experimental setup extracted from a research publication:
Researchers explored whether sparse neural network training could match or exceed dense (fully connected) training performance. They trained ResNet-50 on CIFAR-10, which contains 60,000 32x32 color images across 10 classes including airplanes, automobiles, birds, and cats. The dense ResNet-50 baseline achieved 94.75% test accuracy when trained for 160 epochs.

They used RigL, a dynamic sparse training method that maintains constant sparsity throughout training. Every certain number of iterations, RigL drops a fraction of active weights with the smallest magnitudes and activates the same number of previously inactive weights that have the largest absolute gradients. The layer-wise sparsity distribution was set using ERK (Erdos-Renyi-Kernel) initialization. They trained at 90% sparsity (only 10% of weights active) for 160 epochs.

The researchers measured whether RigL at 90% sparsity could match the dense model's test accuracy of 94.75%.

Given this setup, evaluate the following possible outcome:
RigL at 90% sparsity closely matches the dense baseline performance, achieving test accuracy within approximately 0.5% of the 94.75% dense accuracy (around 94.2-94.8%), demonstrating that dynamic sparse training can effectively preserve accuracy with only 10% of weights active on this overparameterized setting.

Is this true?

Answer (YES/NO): YES